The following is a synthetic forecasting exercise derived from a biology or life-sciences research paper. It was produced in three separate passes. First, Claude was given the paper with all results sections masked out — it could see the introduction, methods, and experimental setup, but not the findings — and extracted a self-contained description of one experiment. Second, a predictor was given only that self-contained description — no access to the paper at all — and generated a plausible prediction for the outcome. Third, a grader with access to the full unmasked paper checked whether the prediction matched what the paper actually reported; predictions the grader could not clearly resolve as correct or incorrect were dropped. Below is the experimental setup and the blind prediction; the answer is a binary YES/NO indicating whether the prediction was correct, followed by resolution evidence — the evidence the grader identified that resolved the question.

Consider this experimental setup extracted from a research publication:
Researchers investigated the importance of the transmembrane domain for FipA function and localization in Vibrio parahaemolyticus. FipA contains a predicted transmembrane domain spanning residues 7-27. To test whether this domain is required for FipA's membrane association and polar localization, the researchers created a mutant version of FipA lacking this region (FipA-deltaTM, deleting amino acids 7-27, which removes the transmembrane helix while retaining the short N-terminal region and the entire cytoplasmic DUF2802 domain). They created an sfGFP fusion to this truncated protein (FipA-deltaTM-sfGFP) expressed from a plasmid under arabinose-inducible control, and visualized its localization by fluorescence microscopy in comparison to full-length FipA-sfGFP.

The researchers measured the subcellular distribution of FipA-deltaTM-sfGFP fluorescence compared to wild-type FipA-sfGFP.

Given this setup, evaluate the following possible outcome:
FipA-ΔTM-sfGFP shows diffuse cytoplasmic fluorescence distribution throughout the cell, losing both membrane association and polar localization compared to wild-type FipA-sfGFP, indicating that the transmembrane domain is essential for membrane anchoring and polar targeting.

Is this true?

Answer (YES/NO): YES